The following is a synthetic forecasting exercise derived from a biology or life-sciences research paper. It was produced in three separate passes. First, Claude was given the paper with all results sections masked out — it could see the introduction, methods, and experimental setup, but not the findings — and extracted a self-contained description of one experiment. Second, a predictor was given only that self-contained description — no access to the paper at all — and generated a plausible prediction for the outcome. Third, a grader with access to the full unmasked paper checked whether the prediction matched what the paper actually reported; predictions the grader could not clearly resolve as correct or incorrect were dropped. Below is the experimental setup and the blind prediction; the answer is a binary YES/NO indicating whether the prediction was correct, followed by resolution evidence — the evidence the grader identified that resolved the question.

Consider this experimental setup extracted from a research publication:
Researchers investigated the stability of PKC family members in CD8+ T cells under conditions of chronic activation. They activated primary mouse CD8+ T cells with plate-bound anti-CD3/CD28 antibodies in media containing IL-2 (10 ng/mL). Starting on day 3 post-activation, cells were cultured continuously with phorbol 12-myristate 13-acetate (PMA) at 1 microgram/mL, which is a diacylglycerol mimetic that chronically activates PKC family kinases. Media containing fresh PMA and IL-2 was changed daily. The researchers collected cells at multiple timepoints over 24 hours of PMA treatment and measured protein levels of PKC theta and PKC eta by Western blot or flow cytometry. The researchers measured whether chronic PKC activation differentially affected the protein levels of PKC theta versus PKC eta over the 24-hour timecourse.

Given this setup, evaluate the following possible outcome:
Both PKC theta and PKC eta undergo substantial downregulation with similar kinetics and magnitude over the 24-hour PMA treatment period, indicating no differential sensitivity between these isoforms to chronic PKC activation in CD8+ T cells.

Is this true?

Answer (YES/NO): NO